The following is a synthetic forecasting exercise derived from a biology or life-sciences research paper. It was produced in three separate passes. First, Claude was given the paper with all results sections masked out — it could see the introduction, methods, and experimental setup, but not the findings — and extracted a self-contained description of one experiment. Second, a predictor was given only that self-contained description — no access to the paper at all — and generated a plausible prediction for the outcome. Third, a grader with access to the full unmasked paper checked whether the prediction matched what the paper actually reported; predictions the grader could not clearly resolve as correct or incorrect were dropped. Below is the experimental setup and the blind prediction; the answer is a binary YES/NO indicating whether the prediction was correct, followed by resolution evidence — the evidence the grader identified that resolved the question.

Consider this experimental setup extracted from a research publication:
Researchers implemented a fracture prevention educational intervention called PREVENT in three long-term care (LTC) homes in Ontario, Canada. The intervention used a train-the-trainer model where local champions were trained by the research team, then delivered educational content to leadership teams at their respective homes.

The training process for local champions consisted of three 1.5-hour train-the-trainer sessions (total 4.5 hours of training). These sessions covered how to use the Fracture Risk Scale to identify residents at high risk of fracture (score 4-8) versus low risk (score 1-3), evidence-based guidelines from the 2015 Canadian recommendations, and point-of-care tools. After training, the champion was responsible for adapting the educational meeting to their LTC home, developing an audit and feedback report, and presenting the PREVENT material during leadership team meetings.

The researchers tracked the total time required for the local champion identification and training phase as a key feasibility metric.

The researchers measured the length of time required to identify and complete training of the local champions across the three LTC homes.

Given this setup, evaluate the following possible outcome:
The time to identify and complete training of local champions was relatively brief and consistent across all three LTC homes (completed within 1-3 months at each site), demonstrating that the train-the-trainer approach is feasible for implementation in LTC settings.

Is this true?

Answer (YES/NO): YES